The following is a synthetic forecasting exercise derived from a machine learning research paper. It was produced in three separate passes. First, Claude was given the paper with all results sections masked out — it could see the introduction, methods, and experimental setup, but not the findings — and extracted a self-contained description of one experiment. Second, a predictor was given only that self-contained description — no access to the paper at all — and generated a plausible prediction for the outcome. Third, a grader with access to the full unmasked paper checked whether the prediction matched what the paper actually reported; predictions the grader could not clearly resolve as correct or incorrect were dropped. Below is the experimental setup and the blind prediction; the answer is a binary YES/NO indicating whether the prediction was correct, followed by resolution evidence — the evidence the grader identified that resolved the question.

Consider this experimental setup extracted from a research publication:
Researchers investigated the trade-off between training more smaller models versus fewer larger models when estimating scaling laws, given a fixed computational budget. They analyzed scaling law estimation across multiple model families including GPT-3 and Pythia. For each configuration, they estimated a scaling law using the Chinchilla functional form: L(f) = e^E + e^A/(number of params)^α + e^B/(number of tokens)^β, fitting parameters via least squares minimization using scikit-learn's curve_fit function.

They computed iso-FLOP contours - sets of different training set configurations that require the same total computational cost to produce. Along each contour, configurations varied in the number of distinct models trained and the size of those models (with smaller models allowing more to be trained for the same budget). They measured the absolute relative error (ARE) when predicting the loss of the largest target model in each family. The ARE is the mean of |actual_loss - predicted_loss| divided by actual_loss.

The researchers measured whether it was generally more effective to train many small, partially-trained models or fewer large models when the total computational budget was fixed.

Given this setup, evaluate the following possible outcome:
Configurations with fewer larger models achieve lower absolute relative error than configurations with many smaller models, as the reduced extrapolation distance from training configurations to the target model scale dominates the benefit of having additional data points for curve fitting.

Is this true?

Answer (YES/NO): NO